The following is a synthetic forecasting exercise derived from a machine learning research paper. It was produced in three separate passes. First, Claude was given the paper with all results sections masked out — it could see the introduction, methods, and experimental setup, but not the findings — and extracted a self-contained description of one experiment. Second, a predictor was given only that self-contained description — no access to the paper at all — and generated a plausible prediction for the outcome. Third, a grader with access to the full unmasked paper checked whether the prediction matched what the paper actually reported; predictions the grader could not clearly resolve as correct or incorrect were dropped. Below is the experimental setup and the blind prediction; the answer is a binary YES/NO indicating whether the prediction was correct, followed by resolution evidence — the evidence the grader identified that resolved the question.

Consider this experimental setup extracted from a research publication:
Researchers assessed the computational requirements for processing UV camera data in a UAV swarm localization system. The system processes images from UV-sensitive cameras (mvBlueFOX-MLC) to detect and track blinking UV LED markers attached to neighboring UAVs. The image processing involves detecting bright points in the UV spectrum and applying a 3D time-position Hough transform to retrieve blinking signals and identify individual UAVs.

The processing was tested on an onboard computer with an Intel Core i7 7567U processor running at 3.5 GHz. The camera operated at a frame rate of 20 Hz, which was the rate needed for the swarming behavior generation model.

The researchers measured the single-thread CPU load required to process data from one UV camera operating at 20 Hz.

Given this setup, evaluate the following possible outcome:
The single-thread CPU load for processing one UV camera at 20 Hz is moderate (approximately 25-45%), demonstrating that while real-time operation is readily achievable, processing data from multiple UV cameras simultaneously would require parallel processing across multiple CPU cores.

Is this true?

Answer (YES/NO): YES